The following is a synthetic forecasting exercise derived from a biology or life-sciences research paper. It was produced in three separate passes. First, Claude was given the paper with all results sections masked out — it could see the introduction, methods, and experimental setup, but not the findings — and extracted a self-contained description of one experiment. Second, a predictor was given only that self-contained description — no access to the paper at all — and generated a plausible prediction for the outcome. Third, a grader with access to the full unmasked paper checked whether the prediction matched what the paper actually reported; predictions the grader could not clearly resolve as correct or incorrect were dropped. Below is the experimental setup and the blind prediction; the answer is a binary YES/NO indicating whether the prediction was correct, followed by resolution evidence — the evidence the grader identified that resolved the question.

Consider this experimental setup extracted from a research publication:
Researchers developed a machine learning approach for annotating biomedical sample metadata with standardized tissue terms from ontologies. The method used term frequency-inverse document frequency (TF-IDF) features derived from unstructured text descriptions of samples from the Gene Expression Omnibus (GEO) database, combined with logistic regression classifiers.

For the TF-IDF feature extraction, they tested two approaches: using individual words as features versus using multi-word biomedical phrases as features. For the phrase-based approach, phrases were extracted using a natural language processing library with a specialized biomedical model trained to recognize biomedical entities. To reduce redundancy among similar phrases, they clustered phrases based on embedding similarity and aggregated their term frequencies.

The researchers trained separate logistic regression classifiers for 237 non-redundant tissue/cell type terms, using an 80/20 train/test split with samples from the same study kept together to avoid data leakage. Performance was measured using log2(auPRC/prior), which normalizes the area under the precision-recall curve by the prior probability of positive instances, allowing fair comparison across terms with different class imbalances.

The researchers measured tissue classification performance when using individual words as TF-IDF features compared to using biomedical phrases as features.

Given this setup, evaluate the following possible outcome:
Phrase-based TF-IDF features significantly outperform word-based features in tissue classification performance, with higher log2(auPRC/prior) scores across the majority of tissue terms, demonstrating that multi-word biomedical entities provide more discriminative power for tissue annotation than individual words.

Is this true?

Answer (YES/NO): NO